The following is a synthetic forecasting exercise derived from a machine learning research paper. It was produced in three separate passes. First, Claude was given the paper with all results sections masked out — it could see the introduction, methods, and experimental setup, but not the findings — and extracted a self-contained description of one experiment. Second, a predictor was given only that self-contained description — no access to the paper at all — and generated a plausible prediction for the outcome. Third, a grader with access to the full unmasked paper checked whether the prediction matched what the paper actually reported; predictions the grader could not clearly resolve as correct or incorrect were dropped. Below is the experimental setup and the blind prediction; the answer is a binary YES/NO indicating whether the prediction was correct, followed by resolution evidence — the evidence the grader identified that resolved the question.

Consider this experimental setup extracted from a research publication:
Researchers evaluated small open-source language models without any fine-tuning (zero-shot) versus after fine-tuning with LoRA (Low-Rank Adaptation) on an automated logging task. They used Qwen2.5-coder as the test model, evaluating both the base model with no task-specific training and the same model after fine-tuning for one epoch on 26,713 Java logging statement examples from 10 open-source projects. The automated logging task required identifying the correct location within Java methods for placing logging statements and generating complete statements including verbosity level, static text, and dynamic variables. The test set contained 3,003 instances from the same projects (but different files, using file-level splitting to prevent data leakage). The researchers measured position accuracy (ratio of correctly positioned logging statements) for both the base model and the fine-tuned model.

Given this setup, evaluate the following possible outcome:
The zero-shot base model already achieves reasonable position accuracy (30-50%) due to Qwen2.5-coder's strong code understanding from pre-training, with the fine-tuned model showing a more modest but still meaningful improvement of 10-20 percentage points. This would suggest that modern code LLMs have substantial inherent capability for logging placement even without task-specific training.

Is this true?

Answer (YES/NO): NO